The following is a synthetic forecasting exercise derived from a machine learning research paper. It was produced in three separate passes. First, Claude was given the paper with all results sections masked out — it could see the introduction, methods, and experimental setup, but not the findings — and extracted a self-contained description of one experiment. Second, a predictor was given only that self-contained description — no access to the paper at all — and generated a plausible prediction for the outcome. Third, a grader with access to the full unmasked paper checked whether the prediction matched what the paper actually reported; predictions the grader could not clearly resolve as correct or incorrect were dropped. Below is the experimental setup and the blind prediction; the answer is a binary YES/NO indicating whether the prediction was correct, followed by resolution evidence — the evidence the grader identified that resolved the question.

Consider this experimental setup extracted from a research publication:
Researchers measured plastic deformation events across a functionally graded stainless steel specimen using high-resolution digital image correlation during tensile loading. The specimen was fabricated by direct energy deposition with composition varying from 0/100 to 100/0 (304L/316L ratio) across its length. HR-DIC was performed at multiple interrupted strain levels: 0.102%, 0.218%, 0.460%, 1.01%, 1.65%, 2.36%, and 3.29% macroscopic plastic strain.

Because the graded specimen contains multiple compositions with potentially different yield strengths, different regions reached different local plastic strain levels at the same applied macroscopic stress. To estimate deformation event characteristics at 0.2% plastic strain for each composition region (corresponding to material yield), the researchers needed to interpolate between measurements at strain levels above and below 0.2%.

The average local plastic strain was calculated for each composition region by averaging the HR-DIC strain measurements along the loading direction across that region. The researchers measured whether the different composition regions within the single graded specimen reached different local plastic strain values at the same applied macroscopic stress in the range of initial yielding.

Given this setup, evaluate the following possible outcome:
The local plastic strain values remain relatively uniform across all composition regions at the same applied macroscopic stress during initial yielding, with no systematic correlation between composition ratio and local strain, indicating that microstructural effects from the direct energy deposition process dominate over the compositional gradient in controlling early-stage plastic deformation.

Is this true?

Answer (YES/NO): NO